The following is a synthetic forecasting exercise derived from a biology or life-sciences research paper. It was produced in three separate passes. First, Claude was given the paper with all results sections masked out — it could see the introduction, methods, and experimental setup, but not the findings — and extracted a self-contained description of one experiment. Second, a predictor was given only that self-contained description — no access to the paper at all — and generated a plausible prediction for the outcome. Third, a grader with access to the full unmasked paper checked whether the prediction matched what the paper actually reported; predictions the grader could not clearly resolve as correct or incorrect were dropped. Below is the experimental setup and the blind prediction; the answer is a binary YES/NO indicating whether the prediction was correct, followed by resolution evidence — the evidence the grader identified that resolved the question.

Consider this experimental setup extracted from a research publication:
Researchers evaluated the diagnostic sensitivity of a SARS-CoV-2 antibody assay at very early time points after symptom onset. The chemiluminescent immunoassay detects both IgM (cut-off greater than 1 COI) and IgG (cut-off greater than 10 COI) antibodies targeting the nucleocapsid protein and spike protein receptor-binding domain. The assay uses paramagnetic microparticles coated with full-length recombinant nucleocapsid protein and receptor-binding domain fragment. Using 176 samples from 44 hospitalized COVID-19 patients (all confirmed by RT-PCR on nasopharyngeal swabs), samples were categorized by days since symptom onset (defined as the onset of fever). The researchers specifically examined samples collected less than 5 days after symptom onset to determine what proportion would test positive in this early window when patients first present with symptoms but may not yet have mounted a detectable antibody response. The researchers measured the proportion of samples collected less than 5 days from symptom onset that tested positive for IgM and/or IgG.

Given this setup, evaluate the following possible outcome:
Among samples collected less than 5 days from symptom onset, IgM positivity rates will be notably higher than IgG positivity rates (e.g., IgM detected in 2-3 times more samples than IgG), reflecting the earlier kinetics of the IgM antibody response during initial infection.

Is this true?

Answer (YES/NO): NO